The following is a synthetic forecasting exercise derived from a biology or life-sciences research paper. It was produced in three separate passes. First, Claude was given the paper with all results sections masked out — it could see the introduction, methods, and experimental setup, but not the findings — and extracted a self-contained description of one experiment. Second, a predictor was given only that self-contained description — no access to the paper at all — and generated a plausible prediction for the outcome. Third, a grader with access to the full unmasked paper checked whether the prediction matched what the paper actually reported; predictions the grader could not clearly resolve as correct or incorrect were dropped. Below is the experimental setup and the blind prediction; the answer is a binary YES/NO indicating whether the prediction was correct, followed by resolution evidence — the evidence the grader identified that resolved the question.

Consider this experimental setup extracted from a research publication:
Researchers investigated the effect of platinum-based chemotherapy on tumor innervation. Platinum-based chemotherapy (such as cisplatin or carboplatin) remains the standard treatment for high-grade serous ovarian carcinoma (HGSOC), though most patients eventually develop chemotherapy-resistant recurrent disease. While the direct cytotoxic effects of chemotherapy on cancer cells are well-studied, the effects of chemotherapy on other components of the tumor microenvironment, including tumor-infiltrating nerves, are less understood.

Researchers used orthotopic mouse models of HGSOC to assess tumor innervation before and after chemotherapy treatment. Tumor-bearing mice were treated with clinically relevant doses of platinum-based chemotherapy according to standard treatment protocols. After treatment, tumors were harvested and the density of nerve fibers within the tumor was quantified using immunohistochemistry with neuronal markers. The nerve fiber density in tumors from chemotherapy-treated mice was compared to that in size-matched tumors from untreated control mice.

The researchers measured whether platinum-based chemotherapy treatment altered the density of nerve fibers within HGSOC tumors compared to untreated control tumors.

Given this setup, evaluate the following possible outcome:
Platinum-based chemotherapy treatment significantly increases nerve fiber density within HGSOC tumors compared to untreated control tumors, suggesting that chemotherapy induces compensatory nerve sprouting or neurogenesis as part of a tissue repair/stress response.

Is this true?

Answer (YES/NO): YES